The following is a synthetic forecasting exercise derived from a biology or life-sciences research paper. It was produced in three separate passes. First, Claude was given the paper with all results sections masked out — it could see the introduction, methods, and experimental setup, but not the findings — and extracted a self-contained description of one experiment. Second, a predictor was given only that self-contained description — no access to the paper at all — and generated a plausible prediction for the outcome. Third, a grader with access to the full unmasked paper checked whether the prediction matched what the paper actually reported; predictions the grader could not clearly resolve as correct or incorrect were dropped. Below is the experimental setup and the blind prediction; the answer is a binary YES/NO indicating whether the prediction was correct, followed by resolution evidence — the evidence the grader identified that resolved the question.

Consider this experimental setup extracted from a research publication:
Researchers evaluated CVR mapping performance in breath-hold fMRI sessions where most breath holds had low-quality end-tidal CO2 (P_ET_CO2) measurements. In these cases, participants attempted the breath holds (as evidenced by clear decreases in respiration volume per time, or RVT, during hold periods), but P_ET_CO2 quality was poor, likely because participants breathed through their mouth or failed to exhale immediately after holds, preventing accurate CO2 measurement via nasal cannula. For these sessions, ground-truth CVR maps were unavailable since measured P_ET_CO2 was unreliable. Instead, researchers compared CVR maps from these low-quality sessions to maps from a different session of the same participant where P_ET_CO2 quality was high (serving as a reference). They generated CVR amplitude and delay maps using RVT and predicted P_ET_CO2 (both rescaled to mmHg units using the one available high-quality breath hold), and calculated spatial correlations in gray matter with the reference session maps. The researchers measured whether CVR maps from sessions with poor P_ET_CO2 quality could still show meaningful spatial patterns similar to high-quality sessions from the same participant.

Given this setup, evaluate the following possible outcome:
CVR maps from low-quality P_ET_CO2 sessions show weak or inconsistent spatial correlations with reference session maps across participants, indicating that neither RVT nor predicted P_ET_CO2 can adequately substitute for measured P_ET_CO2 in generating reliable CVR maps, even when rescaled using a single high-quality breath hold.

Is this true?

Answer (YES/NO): NO